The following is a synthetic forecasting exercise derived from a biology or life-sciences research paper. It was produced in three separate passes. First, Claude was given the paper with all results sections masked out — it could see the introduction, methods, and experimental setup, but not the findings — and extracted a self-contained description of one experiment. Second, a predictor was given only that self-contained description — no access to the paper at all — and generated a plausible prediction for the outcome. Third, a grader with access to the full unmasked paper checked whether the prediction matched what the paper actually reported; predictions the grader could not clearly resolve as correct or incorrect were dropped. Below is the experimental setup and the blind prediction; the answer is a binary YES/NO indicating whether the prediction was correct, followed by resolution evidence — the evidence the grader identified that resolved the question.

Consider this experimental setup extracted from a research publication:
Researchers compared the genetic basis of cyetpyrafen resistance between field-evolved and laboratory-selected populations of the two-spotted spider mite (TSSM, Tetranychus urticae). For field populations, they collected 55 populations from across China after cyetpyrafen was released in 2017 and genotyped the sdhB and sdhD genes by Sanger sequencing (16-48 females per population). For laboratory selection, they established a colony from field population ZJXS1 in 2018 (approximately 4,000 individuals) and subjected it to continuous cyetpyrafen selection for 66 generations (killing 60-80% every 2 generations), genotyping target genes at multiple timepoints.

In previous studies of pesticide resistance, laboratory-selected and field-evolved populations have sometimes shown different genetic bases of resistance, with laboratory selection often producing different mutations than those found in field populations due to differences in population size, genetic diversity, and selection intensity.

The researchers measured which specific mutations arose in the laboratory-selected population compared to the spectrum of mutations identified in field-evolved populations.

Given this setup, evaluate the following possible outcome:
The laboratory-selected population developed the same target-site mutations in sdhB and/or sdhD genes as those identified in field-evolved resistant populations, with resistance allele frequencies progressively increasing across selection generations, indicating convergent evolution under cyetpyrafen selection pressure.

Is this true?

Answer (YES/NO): YES